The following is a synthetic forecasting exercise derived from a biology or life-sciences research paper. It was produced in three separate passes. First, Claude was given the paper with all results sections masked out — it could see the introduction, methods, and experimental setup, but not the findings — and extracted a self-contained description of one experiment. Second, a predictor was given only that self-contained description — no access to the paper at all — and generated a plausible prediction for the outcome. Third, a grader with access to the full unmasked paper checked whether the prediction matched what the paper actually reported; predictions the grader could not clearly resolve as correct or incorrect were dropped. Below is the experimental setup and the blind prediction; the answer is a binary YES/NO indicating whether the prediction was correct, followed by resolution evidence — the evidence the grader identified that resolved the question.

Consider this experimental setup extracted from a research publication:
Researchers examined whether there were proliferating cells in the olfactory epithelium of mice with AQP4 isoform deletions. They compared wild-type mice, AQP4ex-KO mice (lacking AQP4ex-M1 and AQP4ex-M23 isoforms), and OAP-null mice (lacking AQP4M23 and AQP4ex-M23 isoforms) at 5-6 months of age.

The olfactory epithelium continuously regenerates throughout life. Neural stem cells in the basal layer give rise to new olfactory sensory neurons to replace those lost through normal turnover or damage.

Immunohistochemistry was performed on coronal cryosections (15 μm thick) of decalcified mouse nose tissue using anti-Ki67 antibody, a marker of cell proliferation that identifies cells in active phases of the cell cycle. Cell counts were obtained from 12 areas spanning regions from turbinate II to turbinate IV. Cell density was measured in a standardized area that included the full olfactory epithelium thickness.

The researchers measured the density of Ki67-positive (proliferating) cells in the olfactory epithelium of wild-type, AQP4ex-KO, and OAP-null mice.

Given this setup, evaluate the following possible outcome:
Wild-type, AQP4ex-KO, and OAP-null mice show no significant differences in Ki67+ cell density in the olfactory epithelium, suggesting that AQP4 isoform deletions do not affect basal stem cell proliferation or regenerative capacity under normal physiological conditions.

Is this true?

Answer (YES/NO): NO